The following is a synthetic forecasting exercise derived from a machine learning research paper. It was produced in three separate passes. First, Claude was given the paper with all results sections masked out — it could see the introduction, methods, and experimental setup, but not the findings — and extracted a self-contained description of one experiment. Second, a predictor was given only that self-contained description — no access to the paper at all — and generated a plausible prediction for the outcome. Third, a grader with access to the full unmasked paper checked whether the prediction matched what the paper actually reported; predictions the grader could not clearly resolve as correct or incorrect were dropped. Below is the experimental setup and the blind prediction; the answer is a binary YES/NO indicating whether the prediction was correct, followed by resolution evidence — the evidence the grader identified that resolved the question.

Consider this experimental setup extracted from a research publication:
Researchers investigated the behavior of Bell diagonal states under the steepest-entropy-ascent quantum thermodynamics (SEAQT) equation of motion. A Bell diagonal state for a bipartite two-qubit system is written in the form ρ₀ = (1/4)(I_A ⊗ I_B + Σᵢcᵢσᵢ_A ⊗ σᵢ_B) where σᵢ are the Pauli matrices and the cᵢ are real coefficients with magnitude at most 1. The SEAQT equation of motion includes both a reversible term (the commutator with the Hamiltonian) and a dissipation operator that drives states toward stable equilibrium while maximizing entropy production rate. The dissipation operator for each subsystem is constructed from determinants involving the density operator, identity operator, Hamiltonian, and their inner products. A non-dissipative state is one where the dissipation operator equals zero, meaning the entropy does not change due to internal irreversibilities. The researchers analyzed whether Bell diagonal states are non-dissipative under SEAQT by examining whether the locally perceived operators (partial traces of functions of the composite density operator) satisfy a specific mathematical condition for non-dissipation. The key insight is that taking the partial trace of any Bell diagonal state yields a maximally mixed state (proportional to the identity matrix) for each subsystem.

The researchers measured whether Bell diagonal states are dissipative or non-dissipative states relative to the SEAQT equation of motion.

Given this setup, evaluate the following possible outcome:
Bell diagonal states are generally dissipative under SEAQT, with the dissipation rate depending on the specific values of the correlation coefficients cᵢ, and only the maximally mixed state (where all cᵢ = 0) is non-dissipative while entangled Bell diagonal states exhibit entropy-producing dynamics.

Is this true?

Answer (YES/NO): NO